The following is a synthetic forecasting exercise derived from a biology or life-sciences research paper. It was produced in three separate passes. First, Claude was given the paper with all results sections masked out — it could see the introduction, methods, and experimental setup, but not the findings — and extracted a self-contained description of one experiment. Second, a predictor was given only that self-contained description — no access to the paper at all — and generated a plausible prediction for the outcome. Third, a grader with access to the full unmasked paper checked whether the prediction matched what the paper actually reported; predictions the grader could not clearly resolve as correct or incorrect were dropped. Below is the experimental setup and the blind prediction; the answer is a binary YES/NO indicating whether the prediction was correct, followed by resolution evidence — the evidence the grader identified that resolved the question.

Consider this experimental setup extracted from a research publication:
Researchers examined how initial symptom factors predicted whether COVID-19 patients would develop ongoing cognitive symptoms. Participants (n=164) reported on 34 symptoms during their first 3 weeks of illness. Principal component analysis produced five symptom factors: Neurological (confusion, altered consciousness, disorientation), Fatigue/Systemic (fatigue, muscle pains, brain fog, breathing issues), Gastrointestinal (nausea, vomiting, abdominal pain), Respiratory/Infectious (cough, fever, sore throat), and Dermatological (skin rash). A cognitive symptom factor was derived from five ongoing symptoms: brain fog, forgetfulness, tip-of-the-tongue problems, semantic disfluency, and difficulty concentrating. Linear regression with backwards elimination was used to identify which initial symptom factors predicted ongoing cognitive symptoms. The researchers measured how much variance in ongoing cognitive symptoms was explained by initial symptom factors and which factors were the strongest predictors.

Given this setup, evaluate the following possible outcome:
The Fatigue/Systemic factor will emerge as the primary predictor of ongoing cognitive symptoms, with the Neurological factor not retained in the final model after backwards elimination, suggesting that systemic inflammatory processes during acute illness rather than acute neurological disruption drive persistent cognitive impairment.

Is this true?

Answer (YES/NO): NO